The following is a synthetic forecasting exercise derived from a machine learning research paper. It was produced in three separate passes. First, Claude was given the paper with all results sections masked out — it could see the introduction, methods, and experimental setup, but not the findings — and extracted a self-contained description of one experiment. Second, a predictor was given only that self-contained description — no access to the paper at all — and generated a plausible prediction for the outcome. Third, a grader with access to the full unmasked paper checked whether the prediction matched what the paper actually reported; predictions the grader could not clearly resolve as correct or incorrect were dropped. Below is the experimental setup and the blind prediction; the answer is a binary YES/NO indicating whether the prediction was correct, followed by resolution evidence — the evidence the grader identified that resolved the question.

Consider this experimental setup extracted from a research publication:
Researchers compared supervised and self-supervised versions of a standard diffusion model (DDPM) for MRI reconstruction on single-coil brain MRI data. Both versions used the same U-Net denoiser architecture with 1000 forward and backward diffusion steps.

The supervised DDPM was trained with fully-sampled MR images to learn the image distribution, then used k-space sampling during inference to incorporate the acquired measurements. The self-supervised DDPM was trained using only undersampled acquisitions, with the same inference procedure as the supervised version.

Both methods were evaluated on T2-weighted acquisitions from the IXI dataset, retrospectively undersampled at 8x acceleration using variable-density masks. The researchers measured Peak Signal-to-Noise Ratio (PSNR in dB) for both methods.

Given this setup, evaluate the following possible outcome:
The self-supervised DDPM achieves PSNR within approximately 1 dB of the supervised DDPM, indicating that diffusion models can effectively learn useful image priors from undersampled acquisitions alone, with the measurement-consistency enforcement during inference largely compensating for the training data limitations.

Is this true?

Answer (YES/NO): NO